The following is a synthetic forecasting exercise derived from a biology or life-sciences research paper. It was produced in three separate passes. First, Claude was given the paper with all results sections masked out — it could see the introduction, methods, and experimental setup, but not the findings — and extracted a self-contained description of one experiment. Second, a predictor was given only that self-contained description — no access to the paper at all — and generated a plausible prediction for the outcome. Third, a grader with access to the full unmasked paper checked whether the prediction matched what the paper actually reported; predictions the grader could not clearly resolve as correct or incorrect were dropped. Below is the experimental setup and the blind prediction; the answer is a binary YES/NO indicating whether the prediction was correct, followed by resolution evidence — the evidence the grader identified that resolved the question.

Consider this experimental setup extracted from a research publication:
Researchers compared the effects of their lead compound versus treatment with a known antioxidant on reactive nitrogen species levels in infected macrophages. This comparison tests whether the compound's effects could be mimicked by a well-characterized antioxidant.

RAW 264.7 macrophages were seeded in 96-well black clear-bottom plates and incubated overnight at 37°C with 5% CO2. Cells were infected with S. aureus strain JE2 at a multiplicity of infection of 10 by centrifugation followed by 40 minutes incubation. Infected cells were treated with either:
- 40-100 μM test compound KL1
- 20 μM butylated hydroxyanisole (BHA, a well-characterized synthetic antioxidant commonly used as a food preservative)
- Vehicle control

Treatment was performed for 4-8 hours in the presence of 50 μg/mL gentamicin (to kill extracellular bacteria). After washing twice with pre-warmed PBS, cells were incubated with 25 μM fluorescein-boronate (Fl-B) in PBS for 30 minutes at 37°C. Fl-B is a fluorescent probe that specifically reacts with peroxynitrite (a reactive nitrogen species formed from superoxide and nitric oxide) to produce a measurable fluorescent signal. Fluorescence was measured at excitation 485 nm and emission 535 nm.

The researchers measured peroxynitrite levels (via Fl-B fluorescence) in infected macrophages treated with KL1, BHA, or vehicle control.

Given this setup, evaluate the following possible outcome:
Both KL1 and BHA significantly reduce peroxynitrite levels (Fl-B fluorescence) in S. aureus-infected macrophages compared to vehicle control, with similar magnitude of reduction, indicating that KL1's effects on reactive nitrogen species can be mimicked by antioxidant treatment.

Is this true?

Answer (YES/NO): YES